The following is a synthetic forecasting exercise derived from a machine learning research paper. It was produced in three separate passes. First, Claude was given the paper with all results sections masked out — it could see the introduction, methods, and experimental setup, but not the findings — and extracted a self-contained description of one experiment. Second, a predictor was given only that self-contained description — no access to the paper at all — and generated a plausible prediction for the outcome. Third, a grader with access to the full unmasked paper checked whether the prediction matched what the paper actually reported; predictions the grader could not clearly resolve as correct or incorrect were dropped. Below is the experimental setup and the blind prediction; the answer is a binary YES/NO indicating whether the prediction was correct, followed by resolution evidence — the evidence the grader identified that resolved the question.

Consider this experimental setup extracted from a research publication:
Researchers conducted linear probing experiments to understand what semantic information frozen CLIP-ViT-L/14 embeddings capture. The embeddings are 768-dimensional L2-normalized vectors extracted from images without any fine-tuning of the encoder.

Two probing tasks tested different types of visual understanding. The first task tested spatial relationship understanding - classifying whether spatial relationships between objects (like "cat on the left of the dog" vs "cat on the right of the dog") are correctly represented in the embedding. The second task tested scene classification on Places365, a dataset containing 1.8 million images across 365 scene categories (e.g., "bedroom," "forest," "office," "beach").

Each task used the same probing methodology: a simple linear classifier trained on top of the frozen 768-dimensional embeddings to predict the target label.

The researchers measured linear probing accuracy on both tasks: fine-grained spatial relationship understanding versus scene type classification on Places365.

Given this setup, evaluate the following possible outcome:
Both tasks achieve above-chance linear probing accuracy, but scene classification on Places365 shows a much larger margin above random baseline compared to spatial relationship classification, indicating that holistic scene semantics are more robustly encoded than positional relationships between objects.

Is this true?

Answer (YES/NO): NO